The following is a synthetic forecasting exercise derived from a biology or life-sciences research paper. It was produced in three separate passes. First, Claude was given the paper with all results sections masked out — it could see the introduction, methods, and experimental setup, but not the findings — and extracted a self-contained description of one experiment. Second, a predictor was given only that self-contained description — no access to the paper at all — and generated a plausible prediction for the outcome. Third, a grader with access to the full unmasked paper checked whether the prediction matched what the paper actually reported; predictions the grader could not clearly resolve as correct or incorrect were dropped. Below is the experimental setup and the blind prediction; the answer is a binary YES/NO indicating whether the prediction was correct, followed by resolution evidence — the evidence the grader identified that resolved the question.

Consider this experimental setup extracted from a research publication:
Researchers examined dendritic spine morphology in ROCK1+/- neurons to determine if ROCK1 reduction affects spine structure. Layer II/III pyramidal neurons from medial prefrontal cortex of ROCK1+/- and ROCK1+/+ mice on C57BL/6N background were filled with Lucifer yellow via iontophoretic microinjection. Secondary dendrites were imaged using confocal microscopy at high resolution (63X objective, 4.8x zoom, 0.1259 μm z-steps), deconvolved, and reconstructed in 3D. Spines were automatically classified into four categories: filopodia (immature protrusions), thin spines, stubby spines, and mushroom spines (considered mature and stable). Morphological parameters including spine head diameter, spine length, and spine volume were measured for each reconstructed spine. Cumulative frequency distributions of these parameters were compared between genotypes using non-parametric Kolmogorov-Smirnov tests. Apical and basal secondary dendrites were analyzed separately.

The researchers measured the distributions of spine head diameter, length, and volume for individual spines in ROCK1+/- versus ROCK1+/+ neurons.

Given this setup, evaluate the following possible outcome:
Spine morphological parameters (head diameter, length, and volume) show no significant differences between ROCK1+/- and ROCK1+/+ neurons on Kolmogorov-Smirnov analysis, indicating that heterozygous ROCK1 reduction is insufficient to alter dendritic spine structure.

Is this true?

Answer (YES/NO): NO